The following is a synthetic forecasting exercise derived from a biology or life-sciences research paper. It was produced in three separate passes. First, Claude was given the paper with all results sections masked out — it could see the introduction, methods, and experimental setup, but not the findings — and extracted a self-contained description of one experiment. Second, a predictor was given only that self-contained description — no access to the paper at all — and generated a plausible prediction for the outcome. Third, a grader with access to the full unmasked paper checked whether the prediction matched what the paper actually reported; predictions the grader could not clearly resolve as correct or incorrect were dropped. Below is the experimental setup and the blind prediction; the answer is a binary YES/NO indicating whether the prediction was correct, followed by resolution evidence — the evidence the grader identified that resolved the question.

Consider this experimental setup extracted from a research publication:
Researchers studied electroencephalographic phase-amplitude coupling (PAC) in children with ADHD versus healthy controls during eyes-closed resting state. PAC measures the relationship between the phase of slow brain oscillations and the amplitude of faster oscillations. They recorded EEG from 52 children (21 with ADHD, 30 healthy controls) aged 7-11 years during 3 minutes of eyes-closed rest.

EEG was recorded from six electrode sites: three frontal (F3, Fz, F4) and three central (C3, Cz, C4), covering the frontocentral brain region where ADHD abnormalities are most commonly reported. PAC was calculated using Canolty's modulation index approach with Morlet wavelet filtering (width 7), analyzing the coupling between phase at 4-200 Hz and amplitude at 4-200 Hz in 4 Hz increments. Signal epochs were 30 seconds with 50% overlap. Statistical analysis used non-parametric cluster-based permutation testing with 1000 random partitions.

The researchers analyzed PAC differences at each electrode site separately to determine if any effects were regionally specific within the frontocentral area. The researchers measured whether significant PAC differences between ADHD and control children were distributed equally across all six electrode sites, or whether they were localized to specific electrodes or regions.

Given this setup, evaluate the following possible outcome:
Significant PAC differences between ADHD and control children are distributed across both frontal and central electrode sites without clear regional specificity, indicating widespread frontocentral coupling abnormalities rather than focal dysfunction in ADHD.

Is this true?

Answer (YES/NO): NO